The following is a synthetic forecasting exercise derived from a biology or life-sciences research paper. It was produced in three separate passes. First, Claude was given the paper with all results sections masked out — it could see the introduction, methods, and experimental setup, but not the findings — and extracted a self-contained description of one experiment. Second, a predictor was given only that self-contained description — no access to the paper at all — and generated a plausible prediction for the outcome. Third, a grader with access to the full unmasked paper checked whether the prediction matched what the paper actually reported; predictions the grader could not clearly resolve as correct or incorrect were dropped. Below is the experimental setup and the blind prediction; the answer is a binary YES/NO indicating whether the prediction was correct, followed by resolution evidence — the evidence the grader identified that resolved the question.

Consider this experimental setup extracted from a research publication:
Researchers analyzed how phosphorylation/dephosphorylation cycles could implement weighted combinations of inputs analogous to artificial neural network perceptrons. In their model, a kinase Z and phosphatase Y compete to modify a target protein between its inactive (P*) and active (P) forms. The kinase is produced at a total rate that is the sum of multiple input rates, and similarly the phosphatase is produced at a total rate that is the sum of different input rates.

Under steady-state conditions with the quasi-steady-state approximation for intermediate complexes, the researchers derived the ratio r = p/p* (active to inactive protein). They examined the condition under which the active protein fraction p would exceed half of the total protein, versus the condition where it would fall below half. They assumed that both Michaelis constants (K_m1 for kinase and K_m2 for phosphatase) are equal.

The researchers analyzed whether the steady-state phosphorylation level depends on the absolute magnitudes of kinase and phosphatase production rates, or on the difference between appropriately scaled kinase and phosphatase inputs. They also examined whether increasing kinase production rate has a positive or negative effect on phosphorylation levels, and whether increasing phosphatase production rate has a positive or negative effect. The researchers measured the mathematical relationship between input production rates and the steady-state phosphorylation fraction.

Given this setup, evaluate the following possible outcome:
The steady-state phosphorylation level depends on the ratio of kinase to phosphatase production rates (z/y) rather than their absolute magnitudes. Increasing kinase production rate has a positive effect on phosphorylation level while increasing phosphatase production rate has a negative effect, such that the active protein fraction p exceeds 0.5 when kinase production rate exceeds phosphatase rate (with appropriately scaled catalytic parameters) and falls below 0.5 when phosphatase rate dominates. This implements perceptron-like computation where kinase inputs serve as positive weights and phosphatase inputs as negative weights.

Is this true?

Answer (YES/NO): YES